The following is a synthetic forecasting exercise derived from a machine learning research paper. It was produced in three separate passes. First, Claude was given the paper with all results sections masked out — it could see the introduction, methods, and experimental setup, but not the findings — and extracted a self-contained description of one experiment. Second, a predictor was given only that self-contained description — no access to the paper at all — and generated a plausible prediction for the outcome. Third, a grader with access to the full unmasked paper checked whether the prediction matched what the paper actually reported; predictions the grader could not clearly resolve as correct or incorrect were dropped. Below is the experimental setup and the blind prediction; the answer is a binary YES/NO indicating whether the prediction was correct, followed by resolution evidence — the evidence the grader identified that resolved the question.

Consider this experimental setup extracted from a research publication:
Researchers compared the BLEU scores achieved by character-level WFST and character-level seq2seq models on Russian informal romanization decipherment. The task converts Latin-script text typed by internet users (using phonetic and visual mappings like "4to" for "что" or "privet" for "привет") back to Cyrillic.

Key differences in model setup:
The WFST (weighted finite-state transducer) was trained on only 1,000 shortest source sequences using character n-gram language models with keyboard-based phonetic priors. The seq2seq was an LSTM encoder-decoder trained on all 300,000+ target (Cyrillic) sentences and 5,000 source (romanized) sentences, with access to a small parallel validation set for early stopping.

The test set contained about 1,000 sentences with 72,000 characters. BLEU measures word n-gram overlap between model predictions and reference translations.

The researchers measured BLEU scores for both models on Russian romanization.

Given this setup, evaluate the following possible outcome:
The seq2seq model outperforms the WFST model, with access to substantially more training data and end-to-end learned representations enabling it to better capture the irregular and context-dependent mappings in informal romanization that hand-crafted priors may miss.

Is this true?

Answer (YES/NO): YES